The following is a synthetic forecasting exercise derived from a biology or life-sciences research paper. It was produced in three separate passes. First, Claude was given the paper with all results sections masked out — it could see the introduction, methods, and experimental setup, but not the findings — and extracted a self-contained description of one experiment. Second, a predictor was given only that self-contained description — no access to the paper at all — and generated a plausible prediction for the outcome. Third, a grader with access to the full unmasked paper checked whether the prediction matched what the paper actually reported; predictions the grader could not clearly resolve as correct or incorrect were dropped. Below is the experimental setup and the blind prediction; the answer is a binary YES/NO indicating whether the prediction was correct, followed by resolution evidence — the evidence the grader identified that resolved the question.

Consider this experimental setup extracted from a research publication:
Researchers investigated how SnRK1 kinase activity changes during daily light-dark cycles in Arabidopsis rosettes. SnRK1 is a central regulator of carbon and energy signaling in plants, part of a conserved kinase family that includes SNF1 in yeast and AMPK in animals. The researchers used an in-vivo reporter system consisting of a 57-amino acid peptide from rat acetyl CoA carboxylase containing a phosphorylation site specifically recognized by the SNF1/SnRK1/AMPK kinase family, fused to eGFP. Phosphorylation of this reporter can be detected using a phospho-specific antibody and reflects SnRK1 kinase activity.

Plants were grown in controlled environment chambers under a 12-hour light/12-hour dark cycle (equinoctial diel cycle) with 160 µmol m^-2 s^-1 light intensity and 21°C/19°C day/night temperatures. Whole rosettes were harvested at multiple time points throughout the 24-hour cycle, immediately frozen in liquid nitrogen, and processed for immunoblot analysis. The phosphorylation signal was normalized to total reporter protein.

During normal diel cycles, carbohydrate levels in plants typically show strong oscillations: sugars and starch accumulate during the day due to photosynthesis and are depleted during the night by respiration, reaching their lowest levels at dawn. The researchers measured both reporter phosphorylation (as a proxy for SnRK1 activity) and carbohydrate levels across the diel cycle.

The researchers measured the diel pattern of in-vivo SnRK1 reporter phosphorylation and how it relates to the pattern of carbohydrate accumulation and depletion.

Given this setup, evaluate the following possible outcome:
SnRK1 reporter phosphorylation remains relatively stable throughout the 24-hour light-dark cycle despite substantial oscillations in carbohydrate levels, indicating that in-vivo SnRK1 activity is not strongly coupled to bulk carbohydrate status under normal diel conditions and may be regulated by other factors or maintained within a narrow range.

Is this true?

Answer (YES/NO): NO